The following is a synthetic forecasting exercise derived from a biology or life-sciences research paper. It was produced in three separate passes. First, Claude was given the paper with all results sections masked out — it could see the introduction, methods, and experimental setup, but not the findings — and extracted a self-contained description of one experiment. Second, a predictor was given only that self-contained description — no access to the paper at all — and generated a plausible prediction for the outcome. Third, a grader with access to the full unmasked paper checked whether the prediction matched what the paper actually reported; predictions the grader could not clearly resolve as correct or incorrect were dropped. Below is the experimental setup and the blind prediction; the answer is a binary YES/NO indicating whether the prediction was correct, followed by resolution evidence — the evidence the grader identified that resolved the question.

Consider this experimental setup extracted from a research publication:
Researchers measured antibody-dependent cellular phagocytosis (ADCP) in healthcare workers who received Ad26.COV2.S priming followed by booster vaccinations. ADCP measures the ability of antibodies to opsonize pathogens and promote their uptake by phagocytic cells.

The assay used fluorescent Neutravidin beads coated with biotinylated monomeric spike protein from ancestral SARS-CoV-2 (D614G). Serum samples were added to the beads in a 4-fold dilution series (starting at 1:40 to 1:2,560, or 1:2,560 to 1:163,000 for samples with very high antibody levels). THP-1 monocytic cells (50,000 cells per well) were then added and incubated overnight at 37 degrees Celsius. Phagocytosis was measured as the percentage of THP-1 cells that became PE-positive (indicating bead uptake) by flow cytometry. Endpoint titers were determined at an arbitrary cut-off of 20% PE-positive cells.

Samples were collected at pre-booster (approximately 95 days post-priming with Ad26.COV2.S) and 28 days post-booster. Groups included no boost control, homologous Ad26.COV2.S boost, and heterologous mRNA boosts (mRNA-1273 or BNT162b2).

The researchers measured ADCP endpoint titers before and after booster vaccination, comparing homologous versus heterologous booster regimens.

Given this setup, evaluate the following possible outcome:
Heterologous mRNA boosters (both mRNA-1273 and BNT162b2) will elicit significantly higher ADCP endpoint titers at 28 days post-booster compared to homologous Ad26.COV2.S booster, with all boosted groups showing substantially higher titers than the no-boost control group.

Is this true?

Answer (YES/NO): YES